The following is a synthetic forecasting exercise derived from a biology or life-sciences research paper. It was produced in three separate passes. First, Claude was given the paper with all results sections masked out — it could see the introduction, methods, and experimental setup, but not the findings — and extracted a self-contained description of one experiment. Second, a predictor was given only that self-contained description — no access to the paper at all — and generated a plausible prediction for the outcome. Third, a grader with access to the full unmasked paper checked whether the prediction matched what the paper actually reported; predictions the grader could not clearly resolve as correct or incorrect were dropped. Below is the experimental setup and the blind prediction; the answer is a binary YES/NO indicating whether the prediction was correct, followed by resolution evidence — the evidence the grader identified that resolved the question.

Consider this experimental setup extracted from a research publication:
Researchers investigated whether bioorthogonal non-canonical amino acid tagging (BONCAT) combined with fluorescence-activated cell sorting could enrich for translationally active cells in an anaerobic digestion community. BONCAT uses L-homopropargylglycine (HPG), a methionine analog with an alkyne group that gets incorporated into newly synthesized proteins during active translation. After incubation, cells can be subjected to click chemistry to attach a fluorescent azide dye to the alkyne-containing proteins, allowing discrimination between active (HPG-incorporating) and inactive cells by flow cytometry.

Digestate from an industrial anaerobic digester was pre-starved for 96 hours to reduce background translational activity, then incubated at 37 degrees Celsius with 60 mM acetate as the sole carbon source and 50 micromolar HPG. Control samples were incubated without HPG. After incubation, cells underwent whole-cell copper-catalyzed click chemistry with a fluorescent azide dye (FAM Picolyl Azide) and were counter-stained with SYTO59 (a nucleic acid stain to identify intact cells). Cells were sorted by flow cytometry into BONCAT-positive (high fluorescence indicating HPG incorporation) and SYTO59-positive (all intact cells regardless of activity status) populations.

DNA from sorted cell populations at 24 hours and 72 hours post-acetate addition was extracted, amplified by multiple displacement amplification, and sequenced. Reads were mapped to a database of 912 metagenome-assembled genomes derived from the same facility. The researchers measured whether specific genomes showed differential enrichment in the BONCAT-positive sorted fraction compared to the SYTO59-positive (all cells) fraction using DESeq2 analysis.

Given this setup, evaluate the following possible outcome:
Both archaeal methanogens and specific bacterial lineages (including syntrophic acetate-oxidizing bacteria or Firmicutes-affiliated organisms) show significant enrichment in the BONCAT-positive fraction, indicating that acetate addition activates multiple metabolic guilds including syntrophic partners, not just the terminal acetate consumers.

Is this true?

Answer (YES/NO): NO